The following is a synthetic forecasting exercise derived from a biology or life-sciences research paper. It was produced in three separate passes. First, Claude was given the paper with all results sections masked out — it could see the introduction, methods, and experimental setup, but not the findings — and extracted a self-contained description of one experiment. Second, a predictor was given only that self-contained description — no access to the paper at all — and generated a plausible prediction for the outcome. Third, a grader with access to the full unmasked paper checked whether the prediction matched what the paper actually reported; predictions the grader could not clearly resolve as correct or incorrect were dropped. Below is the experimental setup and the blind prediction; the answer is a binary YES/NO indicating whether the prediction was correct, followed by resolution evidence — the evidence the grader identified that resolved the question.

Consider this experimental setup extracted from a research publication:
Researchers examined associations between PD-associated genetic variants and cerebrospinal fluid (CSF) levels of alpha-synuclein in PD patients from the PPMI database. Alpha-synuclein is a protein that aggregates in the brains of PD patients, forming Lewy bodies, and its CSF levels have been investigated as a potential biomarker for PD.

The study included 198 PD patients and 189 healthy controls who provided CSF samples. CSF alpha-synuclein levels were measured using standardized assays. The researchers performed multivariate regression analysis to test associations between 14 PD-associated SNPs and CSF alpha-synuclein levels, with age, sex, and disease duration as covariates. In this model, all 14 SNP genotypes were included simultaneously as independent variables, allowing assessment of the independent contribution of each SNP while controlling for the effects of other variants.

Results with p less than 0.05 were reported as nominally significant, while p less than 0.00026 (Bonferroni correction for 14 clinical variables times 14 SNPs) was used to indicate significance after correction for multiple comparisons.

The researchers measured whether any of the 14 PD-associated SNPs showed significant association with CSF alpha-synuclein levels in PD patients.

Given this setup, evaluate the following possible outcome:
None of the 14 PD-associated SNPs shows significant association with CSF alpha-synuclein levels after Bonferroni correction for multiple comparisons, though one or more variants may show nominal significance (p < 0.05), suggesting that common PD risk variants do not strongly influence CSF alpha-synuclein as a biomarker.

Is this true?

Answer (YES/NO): YES